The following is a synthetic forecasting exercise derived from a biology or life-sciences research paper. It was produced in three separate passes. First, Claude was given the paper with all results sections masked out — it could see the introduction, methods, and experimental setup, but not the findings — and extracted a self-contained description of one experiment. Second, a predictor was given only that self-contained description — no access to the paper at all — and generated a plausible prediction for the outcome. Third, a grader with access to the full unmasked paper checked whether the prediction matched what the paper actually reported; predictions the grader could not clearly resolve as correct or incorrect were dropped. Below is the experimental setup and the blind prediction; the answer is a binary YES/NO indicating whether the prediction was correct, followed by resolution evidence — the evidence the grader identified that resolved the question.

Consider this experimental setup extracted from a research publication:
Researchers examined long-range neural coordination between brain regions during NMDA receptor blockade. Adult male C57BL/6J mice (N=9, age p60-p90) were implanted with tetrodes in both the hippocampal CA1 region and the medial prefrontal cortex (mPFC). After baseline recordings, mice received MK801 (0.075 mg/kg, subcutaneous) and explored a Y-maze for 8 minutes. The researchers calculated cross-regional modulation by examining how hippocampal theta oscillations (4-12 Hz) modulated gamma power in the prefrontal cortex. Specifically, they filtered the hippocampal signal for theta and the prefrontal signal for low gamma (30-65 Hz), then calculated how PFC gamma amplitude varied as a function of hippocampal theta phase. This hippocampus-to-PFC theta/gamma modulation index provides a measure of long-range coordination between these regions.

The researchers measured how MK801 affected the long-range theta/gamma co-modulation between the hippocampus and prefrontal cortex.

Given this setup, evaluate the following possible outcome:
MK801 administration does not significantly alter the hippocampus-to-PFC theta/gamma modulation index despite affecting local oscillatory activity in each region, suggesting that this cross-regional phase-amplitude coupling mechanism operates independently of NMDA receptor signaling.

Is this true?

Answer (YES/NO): NO